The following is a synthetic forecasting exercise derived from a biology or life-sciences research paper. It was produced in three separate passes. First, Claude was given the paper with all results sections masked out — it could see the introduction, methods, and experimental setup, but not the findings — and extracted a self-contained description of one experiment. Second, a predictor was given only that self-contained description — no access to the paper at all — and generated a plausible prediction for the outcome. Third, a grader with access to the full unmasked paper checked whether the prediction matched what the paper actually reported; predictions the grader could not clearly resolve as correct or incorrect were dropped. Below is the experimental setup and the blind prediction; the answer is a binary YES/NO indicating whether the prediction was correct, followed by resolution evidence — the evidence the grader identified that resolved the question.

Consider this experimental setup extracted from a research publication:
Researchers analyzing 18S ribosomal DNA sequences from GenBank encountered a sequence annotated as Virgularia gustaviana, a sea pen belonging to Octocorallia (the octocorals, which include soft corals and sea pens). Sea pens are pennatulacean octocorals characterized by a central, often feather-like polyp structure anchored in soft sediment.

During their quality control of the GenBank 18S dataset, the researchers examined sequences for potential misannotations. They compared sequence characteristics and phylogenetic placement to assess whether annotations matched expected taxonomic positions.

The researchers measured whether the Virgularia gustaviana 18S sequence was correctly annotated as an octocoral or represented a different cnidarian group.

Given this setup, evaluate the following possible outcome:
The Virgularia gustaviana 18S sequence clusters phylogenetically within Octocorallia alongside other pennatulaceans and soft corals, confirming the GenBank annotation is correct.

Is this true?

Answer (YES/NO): NO